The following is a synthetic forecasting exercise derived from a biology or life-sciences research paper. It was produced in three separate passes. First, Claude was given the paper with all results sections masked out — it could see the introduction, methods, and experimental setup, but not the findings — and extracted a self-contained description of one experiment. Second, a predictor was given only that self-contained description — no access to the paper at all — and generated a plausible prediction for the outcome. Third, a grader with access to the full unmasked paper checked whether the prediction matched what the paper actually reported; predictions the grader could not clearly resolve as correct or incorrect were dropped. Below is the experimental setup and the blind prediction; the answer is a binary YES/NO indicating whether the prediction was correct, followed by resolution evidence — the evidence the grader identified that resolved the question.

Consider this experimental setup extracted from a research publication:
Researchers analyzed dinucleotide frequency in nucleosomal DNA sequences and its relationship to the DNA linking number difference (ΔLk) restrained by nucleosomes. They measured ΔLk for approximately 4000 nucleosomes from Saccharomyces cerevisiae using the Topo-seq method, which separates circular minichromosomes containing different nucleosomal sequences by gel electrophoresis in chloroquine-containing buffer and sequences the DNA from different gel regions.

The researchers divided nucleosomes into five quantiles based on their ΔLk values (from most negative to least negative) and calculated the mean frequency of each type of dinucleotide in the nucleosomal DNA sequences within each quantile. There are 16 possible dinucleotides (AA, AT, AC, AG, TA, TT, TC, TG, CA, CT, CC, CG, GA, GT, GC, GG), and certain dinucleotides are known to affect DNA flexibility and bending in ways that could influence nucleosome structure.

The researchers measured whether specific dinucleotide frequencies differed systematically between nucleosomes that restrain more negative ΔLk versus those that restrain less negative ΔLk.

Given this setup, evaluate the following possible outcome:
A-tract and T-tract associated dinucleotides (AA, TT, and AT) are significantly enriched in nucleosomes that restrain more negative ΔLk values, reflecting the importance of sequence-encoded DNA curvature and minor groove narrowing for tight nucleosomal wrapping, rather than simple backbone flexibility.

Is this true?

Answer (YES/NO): NO